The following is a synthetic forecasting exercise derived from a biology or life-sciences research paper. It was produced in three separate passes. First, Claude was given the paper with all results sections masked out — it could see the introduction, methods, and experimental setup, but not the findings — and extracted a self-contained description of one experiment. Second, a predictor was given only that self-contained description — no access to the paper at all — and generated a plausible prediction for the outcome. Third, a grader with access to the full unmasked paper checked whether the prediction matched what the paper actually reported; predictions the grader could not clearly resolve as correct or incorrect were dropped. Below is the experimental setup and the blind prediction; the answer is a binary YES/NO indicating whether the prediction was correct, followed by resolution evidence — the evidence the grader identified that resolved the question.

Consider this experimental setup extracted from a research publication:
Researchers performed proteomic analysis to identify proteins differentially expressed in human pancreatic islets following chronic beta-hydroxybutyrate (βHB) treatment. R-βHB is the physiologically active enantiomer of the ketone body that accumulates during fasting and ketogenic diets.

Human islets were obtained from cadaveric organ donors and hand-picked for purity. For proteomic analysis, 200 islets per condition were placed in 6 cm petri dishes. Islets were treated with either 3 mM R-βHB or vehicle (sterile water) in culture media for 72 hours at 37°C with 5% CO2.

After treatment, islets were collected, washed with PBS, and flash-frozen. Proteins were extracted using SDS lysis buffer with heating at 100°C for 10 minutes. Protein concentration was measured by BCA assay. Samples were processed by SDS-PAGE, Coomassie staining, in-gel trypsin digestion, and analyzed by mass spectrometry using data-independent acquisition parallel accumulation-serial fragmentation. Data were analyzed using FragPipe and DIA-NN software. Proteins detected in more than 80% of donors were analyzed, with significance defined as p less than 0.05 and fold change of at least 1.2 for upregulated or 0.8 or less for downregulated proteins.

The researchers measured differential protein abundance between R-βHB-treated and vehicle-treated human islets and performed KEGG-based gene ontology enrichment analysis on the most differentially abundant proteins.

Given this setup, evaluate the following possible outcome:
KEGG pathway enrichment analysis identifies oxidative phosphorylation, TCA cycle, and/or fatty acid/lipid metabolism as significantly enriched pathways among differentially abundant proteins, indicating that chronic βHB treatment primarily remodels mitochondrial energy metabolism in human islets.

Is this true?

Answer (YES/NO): NO